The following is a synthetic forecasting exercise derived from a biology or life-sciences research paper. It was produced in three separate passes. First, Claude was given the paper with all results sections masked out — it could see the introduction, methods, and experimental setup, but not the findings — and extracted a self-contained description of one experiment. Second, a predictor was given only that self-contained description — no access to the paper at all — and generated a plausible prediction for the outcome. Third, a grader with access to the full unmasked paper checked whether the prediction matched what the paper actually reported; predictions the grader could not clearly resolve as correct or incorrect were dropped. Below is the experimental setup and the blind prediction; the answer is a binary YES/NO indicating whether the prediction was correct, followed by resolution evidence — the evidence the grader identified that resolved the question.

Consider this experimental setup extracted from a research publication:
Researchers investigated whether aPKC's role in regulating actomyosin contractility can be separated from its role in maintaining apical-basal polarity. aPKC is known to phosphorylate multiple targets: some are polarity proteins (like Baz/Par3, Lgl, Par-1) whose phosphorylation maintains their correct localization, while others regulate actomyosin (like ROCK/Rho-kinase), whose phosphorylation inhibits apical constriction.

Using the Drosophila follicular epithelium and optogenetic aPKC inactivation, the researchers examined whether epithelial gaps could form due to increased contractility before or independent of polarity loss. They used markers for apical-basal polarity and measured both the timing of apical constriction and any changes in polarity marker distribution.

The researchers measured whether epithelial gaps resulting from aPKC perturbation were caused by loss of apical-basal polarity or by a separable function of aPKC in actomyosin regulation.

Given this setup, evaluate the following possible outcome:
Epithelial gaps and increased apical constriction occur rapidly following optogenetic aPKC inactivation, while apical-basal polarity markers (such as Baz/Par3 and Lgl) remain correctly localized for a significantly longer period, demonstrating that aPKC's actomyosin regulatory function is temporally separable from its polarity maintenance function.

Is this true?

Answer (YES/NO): YES